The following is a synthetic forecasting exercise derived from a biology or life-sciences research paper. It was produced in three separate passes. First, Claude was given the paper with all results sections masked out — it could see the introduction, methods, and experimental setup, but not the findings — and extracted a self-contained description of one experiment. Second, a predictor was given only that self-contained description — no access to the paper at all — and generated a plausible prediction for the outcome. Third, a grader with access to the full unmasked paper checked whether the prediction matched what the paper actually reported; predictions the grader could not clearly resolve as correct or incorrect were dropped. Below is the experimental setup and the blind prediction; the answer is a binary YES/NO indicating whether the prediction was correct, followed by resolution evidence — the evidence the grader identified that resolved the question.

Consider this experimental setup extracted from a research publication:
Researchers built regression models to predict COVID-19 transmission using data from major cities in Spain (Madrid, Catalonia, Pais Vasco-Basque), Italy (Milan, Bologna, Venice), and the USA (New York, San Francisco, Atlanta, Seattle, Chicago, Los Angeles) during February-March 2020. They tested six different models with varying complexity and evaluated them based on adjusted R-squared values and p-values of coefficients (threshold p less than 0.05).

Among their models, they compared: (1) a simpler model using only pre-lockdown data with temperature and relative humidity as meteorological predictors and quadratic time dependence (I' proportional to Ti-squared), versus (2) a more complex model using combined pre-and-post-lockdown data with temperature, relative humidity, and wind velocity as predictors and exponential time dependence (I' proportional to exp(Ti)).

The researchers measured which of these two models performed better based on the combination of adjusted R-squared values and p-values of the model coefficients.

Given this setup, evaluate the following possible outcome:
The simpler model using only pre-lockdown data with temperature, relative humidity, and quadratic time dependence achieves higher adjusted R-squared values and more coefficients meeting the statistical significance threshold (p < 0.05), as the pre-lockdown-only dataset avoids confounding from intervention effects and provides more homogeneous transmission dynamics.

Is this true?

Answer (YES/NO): YES